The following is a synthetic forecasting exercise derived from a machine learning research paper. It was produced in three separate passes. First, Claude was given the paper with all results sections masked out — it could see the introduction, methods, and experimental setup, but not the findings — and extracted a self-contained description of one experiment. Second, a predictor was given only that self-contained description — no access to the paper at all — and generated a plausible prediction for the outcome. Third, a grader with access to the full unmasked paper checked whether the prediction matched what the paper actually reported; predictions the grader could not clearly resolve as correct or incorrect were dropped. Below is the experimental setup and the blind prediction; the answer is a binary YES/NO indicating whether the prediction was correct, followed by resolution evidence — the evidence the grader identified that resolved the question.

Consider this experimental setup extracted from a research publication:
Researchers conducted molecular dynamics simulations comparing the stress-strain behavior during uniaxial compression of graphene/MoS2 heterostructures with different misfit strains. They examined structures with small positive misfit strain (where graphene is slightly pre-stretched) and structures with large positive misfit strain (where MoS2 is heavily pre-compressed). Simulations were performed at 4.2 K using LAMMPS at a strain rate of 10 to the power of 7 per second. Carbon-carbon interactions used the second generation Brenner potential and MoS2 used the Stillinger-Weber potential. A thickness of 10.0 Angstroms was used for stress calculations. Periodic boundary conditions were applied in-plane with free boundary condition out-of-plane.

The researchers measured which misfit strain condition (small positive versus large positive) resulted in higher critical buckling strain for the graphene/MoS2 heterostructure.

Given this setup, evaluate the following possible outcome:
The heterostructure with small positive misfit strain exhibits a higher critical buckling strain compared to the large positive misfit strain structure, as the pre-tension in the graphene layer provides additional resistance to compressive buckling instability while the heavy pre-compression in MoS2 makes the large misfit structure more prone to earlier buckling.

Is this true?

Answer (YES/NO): YES